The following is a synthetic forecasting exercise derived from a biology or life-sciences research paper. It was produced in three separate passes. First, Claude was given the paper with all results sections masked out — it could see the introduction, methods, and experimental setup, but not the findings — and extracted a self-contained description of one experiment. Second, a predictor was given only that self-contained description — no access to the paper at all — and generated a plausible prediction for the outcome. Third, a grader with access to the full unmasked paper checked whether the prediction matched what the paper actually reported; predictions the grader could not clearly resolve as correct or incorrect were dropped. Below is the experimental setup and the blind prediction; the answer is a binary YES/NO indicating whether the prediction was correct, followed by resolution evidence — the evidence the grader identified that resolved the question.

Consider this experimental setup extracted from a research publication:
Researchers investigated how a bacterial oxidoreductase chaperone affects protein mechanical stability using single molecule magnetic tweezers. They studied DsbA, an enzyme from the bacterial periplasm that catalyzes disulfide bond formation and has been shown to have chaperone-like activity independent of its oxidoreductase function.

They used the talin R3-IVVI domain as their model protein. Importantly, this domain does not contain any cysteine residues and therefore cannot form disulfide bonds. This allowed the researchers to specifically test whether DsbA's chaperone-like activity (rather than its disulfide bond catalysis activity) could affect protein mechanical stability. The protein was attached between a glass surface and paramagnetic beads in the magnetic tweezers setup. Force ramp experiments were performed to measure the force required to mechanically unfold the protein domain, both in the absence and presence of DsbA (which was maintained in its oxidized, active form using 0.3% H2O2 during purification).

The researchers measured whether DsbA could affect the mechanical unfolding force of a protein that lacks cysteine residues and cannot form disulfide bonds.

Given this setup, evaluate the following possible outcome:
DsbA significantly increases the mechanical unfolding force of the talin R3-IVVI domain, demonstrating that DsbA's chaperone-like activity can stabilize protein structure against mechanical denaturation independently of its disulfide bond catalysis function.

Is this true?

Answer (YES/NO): YES